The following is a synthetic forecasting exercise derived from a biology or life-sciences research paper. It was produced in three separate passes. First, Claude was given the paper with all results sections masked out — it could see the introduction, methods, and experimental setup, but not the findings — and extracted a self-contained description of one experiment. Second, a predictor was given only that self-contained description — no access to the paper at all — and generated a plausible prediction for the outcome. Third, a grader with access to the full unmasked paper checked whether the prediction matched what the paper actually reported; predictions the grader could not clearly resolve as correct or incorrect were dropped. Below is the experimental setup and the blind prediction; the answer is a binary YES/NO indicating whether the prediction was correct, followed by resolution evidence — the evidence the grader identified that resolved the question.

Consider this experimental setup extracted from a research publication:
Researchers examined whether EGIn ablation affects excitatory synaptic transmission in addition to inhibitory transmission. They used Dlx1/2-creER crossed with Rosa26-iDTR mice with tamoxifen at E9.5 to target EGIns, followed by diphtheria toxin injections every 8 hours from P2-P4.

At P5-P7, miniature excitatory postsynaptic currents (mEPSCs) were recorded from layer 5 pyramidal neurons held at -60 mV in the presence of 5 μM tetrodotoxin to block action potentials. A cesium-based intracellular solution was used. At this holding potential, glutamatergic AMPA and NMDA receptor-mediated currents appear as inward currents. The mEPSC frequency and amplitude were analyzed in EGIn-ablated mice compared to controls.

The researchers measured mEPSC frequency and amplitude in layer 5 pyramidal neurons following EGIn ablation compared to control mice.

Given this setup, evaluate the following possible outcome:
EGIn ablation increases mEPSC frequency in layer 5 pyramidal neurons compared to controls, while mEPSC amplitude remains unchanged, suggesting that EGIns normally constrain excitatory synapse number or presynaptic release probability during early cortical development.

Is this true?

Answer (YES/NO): NO